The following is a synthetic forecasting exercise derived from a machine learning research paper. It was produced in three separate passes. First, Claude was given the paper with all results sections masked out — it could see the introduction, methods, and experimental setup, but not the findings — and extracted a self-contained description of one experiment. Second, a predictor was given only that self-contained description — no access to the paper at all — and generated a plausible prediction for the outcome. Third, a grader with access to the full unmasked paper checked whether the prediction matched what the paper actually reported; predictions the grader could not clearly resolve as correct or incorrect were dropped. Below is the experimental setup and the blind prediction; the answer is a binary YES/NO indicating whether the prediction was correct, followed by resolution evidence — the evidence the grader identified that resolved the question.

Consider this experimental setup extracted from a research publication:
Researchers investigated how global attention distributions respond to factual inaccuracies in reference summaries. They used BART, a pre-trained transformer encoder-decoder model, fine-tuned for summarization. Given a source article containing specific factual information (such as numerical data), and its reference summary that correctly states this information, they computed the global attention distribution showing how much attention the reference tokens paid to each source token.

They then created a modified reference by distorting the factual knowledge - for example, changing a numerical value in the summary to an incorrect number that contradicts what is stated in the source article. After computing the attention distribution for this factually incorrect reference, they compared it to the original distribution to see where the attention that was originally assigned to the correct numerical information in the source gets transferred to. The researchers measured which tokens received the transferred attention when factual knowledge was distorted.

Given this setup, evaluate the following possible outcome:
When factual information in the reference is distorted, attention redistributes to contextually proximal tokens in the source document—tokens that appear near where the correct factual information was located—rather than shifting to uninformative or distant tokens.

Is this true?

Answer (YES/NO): NO